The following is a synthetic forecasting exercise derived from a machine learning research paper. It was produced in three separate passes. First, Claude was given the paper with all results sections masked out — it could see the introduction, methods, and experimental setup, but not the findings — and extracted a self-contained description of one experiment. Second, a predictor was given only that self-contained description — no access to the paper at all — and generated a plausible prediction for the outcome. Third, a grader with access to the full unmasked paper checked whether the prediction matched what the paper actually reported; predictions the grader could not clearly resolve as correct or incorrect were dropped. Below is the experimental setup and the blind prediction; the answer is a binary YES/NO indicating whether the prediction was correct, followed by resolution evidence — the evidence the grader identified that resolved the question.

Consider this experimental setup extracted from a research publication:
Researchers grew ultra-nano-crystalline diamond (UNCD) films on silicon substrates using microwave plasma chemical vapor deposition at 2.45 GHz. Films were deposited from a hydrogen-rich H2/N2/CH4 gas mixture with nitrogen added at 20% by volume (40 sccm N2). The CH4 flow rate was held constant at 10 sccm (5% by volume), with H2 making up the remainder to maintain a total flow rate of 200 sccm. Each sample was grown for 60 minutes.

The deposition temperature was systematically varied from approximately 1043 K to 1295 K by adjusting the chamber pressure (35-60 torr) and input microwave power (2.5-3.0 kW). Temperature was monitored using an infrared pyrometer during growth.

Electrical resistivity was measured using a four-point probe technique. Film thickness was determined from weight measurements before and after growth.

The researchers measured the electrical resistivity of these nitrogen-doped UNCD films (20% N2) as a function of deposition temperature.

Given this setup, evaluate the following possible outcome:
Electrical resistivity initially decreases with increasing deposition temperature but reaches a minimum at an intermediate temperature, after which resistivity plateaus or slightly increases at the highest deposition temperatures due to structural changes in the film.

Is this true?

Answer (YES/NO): NO